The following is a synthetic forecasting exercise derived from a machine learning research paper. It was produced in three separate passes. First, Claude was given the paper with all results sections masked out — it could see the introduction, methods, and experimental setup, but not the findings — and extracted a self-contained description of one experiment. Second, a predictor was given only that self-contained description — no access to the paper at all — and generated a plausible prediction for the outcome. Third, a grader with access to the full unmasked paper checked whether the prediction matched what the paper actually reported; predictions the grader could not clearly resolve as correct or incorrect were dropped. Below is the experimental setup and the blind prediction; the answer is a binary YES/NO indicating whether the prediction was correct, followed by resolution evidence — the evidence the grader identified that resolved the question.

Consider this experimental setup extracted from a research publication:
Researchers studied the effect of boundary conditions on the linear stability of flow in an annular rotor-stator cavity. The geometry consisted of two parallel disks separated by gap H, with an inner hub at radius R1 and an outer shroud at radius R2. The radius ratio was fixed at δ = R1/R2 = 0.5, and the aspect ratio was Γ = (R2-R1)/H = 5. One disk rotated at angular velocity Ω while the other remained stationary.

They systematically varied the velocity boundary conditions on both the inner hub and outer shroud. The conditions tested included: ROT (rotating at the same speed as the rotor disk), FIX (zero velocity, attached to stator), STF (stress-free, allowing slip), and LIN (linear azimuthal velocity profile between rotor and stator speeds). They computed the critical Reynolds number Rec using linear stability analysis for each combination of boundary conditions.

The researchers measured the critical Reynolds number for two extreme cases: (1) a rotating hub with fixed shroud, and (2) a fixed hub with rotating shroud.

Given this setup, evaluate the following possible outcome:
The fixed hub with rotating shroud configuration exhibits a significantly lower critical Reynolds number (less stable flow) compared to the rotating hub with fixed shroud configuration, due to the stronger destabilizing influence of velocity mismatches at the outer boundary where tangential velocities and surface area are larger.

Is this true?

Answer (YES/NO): NO